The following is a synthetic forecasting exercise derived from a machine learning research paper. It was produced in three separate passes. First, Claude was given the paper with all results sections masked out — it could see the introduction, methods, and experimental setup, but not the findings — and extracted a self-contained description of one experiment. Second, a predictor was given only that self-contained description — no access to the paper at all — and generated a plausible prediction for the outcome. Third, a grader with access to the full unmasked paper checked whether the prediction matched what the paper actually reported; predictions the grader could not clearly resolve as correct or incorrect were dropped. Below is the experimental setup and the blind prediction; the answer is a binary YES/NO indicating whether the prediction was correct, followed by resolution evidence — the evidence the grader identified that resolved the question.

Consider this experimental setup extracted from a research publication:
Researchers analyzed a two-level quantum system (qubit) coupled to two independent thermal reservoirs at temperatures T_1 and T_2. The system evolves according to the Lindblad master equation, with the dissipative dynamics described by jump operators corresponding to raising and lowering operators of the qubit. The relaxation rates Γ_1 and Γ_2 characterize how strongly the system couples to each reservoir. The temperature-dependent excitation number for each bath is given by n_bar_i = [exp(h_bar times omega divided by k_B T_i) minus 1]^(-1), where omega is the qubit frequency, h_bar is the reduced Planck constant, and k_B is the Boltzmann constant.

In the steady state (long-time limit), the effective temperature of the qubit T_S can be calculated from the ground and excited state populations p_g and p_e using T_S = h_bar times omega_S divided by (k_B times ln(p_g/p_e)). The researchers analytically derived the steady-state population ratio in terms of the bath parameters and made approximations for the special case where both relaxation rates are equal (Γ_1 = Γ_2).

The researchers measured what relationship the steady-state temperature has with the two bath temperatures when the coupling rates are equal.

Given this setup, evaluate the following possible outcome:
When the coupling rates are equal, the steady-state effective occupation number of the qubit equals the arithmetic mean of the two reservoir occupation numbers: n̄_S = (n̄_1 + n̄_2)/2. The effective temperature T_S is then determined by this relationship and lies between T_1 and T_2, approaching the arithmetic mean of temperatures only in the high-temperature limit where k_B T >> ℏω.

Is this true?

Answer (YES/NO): NO